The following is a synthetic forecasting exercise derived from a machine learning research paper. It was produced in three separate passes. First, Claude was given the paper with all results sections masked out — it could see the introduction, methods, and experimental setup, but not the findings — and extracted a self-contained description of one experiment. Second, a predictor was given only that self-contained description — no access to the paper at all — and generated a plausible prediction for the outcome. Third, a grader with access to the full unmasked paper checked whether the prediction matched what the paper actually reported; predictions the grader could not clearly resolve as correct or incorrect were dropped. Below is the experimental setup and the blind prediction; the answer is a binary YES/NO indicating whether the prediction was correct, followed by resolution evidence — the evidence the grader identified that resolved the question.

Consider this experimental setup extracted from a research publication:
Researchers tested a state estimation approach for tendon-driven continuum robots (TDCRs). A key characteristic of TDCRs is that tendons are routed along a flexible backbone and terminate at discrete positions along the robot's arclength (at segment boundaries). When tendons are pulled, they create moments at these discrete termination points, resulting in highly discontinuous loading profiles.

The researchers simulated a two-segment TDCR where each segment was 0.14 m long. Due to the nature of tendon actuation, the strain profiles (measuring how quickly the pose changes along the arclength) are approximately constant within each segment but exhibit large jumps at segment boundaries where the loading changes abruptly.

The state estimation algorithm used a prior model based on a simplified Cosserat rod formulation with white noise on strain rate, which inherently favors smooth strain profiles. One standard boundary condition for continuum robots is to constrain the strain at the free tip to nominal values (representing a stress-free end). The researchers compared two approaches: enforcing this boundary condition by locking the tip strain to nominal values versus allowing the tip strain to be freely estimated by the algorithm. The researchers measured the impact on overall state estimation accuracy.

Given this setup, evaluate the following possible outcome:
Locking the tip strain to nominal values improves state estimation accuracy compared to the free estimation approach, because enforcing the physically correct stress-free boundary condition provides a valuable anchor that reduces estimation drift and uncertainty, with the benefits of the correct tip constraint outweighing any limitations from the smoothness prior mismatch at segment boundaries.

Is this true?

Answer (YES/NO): NO